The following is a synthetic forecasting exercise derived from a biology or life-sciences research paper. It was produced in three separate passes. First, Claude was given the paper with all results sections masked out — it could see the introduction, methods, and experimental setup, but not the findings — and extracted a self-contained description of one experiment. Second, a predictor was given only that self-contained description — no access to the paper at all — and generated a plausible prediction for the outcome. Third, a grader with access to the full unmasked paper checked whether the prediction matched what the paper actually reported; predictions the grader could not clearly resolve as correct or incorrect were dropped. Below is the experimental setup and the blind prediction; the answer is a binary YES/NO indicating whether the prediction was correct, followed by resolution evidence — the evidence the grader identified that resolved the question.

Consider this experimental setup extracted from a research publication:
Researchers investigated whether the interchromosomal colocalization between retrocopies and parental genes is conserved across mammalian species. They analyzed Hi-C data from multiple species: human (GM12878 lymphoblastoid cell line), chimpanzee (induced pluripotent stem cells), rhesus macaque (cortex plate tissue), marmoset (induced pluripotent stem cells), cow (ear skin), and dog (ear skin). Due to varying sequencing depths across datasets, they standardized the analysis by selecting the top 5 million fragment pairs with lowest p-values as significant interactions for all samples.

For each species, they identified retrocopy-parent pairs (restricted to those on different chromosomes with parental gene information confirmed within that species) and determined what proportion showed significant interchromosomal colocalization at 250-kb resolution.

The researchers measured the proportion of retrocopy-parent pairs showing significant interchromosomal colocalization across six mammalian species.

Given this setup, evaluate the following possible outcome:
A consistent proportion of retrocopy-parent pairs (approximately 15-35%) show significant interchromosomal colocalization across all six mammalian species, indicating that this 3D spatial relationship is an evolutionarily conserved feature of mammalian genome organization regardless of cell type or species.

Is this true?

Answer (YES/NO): NO